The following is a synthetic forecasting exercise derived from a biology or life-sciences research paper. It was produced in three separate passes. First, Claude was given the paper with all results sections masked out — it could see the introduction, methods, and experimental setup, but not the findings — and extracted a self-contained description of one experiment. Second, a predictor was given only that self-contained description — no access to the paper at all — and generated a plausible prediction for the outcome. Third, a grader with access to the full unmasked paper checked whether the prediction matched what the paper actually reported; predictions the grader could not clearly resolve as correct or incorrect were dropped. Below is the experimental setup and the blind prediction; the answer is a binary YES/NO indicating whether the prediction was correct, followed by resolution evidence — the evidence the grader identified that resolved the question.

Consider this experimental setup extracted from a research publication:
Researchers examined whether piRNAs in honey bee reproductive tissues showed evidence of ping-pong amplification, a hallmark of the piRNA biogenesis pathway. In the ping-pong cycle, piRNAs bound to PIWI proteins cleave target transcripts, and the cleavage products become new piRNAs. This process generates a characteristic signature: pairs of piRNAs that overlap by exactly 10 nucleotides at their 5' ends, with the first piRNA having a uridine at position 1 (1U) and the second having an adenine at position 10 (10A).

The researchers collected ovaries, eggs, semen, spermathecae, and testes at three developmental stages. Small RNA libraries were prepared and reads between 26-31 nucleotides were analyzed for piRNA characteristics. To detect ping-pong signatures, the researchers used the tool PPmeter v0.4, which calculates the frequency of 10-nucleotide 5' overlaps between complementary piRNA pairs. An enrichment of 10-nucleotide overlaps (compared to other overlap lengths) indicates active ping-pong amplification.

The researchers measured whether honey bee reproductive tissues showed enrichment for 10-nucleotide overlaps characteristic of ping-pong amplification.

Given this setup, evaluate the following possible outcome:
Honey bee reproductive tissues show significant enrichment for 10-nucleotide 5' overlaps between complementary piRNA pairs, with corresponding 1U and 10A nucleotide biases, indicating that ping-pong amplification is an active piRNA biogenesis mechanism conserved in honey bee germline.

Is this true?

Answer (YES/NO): NO